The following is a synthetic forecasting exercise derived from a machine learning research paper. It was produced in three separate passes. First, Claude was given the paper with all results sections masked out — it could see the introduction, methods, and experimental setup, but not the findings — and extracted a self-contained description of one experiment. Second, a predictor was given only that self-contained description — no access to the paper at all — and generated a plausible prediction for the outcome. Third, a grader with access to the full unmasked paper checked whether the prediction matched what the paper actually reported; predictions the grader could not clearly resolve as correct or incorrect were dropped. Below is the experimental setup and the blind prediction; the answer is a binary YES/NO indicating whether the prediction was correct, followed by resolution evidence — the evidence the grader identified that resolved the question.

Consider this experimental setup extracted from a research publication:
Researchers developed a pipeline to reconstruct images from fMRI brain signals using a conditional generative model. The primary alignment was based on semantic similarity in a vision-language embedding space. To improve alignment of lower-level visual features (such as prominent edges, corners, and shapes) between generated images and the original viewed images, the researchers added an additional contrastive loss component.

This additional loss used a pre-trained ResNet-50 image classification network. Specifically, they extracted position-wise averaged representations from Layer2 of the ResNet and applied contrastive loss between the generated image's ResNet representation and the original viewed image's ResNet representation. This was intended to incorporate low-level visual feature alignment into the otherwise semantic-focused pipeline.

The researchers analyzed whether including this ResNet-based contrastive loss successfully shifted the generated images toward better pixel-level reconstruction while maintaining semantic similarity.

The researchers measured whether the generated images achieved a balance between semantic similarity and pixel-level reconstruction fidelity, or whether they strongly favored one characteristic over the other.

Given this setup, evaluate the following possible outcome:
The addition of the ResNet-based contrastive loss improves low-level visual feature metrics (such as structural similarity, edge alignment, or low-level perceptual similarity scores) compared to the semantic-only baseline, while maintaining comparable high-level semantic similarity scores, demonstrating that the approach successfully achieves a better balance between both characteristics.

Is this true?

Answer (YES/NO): NO